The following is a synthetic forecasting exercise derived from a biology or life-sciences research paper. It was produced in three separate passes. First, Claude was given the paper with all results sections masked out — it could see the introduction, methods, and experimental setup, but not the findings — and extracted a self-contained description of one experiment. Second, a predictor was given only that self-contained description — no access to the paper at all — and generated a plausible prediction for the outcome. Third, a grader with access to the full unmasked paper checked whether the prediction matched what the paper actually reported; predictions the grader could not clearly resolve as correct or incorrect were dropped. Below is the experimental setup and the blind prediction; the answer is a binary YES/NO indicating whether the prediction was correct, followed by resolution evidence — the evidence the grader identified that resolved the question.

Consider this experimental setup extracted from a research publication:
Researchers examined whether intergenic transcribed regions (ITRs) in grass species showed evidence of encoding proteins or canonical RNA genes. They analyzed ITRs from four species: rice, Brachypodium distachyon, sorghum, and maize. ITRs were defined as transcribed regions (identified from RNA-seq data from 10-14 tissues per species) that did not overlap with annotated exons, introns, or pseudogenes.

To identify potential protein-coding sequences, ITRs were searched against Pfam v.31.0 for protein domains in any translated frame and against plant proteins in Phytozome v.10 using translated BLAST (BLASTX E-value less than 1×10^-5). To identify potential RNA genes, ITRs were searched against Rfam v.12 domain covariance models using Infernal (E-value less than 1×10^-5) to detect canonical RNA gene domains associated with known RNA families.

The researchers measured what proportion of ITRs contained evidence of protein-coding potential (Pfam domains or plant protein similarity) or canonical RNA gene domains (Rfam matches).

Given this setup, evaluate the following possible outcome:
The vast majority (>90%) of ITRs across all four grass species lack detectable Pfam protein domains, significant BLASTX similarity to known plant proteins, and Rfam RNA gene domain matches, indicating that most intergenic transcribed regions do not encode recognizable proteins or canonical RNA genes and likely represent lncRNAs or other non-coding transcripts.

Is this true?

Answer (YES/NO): NO